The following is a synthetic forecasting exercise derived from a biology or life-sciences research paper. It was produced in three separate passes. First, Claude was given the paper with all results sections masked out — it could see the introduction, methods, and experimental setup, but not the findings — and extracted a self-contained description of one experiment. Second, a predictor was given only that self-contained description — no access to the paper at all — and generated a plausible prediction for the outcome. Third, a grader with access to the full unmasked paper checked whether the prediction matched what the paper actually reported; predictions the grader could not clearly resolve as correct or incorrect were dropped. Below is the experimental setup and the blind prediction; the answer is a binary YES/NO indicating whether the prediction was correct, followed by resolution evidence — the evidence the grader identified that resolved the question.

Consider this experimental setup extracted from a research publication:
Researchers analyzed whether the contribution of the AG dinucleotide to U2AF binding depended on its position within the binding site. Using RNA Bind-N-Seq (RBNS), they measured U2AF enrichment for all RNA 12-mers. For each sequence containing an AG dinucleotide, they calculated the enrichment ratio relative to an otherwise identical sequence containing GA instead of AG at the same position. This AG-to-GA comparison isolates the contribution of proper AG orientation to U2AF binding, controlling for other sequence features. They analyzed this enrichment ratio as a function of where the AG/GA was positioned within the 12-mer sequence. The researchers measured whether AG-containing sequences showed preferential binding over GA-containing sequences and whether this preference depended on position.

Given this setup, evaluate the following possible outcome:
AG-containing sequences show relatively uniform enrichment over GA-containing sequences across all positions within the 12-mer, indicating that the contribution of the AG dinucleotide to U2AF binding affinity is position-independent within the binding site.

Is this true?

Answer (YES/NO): NO